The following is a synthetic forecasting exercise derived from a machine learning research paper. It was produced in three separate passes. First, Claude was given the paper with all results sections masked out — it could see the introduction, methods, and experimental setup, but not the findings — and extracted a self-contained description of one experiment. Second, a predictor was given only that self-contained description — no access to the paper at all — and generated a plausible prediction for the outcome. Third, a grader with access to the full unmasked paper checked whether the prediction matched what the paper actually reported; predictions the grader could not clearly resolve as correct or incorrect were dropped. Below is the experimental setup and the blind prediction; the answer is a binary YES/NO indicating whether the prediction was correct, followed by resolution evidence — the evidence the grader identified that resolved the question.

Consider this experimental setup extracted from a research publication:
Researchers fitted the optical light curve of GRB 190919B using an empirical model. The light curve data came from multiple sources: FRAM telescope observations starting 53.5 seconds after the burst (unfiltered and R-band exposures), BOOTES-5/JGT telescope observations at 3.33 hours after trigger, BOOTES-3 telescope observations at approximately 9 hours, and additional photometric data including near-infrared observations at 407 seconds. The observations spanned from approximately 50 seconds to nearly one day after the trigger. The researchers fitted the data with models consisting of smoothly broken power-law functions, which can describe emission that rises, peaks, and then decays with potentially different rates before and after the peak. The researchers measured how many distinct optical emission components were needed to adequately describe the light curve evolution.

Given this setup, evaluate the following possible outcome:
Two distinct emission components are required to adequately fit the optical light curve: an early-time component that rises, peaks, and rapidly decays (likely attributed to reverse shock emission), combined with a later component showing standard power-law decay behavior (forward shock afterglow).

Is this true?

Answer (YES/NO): NO